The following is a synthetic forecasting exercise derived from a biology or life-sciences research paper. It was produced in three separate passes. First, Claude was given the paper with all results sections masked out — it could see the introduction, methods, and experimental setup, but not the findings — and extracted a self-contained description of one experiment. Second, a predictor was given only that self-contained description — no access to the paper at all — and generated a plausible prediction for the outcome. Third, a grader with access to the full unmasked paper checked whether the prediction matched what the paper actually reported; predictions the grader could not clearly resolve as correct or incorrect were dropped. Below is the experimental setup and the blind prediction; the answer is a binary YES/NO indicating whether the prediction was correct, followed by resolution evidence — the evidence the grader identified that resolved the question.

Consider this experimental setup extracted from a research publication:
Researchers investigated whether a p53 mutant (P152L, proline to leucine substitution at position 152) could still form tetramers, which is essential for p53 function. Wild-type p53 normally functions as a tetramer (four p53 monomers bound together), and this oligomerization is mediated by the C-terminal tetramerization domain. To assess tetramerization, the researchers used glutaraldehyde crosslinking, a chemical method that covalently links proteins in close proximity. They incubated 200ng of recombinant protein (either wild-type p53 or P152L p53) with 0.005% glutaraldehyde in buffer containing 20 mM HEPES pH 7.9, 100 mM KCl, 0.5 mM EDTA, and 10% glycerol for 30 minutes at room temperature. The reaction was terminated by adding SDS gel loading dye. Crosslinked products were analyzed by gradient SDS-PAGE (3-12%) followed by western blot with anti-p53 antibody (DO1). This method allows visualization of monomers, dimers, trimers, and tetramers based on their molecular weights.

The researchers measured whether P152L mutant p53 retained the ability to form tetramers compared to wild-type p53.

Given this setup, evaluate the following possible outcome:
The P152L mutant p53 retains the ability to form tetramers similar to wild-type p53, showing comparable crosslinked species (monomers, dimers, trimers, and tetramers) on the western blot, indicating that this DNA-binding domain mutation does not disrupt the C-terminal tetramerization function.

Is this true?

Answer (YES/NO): YES